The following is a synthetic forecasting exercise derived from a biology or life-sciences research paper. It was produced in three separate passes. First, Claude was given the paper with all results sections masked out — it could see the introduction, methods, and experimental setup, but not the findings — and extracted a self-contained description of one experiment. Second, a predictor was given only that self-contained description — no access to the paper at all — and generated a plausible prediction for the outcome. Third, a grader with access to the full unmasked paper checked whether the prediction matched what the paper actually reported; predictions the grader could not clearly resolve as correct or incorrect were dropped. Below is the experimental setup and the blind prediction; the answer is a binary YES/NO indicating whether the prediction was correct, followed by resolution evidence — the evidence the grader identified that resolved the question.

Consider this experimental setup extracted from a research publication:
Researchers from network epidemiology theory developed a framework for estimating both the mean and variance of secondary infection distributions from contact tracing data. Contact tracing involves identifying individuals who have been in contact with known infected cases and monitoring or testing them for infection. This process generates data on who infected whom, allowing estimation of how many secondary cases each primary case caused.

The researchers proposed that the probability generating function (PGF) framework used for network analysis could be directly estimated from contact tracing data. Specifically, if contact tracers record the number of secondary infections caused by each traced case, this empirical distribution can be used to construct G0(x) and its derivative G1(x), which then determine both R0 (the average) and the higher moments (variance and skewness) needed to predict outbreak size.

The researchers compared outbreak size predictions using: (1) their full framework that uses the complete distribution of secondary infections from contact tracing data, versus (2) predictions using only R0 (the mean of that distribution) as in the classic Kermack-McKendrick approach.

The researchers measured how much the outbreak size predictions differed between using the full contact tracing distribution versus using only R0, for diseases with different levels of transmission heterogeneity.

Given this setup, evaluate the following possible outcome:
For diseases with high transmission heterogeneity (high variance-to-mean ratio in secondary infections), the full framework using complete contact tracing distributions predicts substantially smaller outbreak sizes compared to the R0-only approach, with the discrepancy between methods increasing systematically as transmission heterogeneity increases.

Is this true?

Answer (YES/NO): YES